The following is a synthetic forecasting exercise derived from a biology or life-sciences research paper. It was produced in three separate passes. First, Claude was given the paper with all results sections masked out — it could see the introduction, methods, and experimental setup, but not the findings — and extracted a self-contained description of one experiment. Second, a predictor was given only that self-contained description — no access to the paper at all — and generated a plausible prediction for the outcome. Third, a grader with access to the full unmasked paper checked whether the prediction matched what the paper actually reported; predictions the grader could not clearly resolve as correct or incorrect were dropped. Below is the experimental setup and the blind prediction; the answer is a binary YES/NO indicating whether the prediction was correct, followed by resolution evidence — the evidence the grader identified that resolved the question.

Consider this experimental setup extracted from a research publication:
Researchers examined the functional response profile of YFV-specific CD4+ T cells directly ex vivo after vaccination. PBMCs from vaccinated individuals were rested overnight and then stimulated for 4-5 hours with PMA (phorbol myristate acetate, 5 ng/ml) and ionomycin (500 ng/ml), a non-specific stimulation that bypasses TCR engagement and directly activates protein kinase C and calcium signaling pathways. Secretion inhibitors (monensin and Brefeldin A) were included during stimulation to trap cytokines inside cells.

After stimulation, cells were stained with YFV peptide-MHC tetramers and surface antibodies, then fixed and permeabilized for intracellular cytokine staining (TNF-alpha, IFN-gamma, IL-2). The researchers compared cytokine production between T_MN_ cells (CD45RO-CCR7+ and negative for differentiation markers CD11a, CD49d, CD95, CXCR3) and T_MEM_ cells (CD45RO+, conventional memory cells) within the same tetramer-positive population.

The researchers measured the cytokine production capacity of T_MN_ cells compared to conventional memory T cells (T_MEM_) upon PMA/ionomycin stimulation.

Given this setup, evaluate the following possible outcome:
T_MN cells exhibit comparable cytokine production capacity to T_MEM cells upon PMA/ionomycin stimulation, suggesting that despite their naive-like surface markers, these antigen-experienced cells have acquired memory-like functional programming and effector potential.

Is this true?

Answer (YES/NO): NO